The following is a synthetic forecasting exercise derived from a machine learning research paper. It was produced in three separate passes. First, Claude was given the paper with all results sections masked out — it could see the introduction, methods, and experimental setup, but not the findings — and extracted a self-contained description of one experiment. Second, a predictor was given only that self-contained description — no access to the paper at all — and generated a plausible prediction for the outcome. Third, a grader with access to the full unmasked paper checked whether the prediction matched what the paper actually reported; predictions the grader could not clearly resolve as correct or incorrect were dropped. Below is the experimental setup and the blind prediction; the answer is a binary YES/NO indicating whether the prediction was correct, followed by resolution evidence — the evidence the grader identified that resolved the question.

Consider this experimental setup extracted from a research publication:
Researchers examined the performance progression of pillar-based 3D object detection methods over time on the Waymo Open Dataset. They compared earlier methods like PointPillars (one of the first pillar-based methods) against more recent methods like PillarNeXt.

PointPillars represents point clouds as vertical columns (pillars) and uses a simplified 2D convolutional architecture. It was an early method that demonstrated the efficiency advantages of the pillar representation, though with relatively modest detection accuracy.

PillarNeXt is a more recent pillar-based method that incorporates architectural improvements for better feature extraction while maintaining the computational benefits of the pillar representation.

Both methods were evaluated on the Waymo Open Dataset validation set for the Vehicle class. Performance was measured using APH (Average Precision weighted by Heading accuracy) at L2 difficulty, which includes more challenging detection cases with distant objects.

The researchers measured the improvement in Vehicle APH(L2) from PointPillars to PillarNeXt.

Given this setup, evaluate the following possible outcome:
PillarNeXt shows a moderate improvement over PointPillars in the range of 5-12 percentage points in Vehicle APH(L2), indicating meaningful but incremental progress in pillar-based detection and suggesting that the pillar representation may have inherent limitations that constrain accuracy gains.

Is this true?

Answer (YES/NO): YES